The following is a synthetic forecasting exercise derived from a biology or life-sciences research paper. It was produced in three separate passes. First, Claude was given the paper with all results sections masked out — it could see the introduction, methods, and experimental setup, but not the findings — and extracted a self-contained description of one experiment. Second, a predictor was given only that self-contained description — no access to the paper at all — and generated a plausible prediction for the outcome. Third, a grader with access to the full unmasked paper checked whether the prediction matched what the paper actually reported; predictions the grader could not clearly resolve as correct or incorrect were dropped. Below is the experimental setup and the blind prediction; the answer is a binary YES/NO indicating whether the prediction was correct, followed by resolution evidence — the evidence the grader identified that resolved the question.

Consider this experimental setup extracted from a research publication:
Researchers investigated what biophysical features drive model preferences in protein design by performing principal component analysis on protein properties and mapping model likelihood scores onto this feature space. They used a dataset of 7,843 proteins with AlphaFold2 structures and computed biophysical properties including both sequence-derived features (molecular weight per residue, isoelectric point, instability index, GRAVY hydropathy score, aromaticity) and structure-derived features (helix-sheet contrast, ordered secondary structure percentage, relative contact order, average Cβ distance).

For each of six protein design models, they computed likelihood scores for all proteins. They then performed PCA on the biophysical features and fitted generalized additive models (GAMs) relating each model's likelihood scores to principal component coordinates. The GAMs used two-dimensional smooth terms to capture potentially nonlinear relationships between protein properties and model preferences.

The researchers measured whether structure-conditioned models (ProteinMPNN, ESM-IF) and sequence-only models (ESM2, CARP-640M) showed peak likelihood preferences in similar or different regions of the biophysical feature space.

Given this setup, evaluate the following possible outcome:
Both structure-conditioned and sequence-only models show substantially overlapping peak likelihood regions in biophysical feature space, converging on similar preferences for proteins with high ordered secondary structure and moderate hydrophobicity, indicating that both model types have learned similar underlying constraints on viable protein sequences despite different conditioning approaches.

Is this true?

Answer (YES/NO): NO